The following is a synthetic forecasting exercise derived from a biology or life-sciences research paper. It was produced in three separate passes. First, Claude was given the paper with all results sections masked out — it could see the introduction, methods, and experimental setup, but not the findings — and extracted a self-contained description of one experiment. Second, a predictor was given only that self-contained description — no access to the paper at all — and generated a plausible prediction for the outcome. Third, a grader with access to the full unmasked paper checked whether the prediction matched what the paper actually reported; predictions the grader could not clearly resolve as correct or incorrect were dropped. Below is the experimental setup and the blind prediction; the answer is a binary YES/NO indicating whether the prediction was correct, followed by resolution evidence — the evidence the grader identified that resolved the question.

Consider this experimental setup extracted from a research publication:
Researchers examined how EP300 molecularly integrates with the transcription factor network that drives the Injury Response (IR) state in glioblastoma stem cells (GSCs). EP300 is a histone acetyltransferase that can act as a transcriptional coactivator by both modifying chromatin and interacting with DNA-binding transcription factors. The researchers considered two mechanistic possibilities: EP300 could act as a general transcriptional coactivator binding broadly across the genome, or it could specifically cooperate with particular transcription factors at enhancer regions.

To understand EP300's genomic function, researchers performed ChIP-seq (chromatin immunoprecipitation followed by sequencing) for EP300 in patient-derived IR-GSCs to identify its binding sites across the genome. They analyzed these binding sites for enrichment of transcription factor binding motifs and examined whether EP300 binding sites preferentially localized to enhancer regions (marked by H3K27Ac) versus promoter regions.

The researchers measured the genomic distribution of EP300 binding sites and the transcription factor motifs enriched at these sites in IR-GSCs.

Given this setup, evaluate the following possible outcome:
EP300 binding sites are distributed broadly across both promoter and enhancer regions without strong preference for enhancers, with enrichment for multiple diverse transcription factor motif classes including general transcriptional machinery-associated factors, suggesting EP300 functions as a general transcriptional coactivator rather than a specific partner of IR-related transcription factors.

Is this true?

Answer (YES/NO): NO